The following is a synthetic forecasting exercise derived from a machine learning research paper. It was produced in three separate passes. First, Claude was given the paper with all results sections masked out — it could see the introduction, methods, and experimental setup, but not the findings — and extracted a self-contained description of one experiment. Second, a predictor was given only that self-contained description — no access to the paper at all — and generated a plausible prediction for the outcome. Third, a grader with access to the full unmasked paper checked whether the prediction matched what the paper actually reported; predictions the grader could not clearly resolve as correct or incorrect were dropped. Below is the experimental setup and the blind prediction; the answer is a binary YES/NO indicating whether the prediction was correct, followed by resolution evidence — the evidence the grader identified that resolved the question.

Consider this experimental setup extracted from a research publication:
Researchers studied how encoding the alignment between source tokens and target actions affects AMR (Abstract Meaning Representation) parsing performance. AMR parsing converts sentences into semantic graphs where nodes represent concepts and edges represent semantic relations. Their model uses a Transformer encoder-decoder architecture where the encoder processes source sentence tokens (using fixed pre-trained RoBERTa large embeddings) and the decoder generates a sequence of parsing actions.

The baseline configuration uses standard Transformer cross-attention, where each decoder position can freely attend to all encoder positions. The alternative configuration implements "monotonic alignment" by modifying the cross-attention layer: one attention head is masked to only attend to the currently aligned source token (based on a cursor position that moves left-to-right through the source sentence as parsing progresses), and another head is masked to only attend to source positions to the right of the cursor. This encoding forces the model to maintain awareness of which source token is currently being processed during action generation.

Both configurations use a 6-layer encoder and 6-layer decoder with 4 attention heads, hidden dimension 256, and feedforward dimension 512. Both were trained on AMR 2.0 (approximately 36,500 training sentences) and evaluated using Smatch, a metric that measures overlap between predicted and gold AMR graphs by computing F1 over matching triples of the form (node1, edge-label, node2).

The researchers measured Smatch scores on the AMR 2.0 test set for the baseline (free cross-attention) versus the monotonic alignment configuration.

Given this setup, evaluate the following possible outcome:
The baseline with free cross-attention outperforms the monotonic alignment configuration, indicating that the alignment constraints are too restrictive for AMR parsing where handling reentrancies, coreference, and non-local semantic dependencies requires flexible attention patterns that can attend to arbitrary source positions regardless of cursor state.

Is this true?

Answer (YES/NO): NO